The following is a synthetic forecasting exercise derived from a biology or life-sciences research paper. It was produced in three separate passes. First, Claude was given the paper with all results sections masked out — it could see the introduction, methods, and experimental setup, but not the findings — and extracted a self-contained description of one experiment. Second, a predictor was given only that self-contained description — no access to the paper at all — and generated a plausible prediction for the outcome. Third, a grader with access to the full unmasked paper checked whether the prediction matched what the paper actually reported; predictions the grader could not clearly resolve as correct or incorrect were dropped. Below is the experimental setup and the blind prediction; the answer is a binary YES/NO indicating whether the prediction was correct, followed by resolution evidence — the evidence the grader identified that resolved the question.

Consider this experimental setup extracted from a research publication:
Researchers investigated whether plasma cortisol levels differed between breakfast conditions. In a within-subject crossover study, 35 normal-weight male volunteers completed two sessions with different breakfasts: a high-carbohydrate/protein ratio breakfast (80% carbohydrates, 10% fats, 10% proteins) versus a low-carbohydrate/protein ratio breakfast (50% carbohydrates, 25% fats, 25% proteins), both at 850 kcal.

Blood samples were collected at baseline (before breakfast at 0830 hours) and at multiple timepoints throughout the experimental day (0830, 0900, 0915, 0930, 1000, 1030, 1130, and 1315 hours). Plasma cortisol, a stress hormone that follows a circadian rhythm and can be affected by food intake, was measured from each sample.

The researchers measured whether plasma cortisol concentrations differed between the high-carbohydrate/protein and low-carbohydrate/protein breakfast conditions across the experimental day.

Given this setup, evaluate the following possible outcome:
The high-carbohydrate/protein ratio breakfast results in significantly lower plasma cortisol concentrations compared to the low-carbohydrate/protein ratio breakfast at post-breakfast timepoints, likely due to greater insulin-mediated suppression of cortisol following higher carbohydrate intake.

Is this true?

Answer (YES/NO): NO